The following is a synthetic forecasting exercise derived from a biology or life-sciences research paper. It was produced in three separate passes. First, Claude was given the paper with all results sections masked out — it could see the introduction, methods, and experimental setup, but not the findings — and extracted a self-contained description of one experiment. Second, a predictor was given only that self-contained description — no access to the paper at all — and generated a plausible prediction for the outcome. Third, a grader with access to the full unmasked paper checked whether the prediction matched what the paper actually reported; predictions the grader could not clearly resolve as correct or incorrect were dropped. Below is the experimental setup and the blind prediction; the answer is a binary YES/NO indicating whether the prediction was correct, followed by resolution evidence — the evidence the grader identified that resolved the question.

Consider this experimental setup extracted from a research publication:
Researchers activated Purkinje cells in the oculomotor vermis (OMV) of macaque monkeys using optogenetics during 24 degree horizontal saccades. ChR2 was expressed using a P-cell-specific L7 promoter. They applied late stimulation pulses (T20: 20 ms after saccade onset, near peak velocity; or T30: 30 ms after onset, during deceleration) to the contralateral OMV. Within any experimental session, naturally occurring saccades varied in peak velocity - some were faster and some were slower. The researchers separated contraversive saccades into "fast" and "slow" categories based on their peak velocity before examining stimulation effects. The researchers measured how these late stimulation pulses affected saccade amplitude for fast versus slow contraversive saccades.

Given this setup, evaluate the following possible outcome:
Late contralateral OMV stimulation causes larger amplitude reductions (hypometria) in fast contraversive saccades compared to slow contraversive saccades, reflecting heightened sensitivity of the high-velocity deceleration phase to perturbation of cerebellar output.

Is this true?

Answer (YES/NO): YES